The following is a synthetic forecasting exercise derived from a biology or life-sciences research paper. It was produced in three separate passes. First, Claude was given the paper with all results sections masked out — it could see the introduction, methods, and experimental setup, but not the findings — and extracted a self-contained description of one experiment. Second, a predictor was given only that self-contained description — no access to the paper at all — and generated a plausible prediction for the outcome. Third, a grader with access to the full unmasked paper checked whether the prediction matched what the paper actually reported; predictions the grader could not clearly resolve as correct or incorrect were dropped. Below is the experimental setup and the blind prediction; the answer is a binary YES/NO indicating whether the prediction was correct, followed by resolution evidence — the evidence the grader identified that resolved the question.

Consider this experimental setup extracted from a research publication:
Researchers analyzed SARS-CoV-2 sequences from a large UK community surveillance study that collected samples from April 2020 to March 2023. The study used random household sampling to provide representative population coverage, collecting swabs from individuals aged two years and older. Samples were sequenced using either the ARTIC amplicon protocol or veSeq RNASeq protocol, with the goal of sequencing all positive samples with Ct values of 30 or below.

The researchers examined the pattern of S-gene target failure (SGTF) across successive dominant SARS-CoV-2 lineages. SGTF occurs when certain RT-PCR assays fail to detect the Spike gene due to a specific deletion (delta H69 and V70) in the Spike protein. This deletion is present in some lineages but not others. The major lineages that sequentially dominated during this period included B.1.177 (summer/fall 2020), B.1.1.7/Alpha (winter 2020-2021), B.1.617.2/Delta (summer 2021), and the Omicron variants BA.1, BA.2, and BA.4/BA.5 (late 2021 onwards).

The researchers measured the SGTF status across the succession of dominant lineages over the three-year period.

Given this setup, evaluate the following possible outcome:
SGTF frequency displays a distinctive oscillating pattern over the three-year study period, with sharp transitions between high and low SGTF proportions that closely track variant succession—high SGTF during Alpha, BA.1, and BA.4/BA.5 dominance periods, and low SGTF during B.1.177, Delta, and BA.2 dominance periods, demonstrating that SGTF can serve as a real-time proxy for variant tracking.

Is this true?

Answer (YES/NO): YES